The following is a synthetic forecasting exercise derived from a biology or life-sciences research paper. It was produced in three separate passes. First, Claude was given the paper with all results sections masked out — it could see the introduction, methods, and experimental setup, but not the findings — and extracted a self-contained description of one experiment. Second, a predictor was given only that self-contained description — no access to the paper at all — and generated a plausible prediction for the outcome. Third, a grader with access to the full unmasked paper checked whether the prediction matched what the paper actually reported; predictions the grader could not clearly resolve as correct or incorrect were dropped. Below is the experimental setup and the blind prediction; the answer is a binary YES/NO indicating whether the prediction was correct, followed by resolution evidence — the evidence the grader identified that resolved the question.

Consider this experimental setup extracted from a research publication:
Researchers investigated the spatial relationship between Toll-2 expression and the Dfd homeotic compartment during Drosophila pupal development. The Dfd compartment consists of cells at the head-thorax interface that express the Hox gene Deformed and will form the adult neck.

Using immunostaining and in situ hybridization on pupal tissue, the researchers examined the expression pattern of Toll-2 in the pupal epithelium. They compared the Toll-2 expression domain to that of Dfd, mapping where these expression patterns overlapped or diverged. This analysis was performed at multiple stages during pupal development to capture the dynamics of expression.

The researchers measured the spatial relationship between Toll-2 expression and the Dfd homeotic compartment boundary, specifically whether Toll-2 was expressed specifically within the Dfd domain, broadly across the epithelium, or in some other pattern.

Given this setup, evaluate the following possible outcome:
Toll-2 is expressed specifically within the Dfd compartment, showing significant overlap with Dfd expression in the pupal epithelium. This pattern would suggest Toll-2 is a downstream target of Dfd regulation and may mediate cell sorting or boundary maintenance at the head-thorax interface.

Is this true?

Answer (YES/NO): NO